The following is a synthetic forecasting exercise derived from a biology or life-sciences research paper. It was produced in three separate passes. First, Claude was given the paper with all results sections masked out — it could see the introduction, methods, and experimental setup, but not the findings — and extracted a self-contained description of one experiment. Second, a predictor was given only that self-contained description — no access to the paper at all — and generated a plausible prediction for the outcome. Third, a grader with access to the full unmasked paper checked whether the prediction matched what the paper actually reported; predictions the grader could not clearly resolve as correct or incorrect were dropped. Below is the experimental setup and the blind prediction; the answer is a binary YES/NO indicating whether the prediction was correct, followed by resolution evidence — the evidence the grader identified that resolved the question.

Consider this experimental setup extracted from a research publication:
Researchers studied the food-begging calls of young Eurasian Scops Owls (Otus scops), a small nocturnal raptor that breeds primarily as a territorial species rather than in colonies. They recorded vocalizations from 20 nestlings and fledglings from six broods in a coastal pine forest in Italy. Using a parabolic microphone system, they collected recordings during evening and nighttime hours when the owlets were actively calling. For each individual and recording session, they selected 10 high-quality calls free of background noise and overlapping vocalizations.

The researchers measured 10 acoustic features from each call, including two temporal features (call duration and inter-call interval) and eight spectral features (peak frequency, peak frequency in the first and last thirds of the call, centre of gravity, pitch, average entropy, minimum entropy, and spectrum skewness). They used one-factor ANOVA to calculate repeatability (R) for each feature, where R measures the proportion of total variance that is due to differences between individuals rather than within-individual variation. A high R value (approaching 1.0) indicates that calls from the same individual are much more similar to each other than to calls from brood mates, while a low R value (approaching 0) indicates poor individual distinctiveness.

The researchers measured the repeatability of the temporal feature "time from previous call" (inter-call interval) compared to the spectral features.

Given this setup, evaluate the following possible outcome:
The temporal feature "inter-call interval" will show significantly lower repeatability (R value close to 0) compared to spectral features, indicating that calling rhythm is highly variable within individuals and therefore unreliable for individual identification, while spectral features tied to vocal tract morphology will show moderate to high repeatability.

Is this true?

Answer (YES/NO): YES